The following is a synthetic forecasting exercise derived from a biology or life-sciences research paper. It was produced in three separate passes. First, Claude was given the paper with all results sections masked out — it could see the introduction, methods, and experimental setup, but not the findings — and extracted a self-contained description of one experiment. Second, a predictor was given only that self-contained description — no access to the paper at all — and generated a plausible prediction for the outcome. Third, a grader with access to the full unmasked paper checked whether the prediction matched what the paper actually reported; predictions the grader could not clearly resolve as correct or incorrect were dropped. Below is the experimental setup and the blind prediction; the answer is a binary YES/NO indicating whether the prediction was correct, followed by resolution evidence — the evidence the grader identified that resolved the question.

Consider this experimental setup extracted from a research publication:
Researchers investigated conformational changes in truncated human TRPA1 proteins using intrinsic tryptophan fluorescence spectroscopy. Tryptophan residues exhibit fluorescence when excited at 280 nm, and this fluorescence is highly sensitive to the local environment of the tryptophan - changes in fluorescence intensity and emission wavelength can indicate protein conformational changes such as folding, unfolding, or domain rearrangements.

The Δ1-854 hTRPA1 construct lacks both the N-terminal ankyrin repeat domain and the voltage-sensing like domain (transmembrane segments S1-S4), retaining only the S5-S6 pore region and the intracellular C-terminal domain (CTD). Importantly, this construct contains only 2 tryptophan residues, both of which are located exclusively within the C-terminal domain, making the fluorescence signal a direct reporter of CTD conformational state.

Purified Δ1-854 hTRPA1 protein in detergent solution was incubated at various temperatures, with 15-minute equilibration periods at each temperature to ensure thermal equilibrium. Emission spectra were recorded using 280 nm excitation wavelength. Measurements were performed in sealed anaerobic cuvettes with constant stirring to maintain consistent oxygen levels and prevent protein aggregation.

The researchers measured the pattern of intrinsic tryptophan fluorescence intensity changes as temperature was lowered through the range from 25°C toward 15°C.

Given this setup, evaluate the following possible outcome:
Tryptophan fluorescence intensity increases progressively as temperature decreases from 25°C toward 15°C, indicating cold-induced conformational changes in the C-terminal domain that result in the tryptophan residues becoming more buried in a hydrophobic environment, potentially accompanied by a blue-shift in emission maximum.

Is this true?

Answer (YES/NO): NO